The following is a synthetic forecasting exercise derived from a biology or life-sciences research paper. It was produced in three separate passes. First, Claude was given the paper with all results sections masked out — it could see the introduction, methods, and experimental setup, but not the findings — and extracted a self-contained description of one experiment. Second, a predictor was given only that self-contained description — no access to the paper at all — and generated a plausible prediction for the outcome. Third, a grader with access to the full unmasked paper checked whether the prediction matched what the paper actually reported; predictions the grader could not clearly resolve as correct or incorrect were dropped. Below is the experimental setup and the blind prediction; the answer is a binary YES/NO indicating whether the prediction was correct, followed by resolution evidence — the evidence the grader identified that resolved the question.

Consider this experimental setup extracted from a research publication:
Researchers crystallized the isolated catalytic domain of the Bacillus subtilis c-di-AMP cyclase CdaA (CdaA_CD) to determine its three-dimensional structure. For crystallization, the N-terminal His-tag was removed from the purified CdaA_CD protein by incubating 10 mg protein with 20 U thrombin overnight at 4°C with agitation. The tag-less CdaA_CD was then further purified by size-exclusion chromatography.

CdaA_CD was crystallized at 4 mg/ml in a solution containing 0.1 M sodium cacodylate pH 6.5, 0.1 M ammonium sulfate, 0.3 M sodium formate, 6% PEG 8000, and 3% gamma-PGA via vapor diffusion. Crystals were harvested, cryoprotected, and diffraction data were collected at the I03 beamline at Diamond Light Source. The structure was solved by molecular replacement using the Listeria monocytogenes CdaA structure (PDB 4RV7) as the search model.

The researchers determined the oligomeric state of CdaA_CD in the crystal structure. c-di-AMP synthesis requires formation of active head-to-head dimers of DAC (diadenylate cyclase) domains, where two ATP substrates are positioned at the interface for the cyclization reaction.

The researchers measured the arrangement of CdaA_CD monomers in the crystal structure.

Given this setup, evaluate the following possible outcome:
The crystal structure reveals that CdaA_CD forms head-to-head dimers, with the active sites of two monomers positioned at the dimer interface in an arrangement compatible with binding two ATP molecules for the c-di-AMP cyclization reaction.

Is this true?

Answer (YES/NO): NO